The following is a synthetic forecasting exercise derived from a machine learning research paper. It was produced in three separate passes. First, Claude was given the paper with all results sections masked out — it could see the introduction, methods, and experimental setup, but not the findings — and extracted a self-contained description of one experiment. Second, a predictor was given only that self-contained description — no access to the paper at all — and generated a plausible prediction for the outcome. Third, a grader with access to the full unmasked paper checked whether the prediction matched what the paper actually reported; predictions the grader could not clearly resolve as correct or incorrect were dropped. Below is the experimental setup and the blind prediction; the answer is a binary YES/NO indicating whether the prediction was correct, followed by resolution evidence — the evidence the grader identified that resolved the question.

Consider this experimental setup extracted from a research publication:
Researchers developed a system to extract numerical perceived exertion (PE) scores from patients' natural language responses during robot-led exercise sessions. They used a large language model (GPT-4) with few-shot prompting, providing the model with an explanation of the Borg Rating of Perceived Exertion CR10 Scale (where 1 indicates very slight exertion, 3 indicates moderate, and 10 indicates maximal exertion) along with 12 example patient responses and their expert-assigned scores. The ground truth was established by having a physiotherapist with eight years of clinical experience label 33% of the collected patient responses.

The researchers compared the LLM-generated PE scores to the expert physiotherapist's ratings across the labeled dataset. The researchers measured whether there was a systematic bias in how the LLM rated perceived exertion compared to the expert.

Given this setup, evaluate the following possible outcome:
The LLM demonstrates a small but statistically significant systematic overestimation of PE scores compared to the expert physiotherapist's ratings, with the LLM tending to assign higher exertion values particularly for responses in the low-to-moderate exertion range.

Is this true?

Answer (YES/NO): NO